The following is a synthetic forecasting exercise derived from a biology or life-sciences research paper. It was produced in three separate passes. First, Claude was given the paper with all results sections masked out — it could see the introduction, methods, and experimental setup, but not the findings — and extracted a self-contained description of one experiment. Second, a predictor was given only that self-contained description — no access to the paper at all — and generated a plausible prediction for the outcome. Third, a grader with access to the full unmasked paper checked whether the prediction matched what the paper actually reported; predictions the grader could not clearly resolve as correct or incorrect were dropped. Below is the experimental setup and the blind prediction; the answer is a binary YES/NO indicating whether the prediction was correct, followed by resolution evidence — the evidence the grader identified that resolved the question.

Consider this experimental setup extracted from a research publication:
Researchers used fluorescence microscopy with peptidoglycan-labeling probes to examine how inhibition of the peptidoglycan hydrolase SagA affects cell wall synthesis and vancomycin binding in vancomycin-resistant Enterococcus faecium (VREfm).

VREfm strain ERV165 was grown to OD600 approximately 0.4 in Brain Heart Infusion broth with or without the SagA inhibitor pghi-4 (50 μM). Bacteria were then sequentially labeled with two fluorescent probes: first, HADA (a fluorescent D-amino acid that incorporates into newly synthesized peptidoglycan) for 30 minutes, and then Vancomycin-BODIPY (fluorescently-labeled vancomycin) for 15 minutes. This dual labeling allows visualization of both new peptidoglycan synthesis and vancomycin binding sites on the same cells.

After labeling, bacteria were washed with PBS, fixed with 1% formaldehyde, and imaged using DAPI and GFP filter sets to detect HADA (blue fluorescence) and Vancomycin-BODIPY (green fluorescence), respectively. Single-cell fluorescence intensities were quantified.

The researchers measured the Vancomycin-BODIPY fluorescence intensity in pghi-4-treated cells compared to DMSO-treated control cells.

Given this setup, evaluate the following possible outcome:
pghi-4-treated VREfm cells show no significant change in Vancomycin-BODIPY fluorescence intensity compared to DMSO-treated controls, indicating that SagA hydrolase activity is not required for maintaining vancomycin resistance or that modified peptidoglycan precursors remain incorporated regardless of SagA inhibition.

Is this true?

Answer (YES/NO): NO